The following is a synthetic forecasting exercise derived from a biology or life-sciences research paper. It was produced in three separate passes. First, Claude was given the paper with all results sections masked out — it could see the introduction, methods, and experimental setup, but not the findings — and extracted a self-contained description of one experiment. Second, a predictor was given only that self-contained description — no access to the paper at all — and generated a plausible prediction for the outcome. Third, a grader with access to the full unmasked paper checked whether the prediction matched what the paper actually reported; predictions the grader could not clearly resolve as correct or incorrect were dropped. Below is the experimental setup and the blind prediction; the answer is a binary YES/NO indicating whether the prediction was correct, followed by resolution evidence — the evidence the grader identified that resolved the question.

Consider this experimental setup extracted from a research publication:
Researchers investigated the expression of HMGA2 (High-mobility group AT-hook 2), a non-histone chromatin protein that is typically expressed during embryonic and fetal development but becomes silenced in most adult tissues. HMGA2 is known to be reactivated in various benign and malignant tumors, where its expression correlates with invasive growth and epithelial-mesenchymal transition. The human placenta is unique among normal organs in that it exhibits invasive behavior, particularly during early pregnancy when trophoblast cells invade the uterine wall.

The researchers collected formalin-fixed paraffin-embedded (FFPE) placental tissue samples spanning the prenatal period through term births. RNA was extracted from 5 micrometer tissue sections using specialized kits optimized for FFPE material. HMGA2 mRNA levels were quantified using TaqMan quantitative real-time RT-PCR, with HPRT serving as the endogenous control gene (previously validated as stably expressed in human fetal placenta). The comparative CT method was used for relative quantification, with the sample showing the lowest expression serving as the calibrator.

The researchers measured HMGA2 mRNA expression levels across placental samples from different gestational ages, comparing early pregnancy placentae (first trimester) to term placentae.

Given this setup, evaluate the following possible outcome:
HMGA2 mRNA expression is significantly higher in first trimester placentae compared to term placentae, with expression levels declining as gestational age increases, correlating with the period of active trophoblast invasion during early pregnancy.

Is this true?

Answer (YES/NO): YES